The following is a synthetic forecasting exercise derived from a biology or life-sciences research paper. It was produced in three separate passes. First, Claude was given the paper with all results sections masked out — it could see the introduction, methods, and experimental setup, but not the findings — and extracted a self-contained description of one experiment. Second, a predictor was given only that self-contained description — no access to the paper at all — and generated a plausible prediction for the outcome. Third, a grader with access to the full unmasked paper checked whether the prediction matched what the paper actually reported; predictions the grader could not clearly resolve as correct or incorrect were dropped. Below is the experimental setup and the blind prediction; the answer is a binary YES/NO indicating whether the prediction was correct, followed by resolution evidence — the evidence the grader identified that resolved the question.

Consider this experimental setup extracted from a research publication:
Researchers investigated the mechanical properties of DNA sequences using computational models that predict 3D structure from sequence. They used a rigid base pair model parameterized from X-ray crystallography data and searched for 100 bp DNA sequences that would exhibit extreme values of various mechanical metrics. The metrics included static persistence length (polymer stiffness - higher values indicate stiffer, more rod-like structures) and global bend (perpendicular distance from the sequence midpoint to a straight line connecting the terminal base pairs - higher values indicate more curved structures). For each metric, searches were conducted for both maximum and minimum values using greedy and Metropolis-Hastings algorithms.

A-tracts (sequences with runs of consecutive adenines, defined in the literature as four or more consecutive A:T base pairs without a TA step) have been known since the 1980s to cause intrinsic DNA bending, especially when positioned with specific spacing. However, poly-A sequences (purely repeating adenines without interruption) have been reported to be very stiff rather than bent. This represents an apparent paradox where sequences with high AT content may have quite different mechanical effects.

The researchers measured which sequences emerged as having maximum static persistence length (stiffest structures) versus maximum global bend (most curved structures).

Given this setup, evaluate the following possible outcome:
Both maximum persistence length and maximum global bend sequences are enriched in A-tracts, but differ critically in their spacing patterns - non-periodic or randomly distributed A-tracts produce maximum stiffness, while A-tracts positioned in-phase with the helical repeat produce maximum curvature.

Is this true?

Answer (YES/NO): NO